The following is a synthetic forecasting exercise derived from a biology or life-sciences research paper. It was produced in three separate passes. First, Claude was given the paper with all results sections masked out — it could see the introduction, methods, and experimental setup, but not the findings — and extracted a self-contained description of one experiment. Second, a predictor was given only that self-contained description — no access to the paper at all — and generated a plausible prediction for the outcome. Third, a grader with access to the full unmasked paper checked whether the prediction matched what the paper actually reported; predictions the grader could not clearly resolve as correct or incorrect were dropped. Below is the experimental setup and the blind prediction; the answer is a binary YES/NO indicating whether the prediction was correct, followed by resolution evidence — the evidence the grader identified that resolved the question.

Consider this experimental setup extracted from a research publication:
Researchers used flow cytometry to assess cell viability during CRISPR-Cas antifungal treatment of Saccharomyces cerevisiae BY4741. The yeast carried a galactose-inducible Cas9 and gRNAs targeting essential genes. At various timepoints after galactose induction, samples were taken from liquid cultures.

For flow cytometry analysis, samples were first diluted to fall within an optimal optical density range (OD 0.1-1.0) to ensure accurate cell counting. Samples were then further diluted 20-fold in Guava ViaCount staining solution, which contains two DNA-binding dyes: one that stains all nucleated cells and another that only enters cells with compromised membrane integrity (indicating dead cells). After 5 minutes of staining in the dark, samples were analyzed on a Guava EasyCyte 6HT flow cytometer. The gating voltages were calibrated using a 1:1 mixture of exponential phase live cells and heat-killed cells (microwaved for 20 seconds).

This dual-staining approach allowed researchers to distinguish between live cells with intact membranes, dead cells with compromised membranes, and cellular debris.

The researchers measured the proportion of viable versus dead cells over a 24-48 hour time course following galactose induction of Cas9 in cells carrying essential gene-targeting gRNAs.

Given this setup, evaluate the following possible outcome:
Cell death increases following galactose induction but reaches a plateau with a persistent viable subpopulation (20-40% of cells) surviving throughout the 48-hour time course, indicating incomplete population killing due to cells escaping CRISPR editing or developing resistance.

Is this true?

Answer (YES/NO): NO